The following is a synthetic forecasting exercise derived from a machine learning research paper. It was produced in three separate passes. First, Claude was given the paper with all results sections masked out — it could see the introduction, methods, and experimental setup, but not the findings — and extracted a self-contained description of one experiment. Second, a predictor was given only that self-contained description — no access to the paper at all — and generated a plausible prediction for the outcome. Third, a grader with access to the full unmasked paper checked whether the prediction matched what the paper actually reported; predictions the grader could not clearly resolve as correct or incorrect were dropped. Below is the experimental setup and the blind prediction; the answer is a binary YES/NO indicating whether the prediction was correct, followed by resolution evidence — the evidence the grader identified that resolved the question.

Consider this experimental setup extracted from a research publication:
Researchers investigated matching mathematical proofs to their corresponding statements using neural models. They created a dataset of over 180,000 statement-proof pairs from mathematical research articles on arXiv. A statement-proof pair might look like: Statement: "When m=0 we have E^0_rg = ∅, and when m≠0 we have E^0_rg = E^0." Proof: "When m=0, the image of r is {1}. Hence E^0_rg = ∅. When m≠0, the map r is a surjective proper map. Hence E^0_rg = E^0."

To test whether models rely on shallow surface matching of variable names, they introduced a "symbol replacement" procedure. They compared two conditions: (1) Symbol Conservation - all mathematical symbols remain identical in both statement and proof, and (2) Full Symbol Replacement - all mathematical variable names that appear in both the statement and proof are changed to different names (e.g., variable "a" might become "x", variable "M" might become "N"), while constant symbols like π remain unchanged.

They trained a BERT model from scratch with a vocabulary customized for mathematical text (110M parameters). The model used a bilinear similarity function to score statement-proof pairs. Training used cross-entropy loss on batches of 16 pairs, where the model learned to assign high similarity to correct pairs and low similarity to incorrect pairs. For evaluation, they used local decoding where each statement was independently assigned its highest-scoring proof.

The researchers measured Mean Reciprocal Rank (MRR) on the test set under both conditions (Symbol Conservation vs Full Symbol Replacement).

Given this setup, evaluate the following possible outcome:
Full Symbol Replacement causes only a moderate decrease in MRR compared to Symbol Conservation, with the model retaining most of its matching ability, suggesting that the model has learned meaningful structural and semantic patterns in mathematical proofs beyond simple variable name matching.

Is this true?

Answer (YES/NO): NO